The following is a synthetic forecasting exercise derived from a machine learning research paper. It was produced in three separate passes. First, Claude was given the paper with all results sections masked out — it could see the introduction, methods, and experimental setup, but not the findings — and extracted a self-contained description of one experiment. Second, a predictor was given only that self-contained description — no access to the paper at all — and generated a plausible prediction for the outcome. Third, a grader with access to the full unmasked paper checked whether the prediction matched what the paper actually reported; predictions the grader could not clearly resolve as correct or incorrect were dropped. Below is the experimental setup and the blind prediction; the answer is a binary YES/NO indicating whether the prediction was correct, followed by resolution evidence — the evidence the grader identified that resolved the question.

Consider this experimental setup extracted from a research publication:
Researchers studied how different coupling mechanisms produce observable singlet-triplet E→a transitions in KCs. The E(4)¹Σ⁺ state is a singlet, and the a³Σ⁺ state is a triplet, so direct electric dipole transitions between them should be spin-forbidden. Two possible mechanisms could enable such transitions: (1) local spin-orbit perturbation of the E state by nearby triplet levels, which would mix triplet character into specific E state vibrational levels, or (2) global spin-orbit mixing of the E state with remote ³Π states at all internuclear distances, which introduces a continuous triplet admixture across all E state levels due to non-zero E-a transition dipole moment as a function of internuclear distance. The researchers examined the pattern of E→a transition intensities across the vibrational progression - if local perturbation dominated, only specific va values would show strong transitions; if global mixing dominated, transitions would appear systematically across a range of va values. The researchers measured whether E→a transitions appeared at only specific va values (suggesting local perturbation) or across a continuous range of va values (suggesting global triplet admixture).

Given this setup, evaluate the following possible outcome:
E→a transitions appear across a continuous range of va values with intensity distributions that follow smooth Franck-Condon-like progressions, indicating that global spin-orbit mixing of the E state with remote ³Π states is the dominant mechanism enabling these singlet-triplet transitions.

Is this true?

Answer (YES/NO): YES